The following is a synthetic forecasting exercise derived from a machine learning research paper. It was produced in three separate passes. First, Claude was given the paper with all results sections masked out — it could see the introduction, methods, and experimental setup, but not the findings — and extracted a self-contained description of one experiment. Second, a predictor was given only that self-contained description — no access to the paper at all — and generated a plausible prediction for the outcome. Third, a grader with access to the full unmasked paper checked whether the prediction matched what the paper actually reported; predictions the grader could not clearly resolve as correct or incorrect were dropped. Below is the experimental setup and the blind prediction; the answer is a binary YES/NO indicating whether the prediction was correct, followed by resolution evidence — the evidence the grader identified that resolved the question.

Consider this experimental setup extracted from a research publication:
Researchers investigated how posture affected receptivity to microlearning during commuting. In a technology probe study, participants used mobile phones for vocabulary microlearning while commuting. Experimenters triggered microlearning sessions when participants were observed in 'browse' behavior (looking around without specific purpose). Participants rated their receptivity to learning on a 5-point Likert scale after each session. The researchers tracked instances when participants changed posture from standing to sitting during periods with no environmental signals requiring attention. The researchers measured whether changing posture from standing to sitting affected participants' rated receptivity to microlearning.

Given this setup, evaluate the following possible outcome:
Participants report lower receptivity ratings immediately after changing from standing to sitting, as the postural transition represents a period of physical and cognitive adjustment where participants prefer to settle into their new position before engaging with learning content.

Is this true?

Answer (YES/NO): NO